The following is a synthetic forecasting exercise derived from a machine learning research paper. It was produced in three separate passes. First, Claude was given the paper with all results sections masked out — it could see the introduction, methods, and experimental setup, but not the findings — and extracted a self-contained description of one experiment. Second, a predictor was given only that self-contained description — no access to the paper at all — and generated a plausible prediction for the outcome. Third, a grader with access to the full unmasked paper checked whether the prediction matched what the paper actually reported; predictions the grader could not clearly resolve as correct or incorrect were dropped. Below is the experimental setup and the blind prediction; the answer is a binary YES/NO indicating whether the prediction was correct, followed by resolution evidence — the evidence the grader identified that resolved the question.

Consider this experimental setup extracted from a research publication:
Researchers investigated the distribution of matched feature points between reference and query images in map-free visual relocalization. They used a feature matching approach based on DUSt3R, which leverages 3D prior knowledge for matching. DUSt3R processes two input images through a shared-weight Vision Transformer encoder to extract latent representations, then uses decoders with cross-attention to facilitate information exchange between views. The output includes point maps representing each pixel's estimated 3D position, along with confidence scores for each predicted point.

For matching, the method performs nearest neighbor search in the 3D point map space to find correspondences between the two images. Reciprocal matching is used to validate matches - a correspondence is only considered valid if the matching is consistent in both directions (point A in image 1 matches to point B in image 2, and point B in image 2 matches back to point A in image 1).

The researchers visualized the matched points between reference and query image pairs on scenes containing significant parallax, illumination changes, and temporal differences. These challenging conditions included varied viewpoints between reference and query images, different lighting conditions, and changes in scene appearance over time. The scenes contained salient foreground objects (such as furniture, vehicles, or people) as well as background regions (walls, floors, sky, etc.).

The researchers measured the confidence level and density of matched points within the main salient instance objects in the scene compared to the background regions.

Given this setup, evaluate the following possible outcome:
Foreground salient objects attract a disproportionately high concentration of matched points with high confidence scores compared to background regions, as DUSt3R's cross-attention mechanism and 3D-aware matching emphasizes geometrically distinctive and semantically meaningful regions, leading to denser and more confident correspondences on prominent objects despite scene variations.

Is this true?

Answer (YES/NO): YES